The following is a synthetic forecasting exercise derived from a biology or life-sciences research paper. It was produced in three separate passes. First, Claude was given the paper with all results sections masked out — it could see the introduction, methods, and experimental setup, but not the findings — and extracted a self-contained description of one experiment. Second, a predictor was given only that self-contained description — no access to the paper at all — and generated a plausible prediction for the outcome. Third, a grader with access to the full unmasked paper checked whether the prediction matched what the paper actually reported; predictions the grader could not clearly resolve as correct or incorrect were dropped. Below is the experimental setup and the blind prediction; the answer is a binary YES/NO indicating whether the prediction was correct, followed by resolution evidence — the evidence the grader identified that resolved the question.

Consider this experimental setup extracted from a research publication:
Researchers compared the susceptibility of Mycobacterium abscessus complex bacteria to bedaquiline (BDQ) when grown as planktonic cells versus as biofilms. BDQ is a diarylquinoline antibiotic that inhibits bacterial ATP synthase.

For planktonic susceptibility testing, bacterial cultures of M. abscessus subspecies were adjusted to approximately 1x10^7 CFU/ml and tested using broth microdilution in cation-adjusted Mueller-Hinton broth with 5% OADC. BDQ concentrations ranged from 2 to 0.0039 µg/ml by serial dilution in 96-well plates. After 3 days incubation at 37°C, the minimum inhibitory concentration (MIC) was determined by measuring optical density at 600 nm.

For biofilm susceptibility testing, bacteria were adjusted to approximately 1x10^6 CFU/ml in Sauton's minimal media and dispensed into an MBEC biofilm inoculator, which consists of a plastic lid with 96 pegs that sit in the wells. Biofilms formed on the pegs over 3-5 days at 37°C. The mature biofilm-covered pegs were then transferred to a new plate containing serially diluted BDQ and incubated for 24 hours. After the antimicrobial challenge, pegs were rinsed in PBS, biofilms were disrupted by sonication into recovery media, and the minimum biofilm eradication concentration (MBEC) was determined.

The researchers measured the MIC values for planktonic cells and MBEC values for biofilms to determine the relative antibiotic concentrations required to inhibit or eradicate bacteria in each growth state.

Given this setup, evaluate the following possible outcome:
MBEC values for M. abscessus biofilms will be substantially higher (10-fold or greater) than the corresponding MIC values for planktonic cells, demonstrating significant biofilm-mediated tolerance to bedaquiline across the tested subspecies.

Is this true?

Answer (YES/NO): NO